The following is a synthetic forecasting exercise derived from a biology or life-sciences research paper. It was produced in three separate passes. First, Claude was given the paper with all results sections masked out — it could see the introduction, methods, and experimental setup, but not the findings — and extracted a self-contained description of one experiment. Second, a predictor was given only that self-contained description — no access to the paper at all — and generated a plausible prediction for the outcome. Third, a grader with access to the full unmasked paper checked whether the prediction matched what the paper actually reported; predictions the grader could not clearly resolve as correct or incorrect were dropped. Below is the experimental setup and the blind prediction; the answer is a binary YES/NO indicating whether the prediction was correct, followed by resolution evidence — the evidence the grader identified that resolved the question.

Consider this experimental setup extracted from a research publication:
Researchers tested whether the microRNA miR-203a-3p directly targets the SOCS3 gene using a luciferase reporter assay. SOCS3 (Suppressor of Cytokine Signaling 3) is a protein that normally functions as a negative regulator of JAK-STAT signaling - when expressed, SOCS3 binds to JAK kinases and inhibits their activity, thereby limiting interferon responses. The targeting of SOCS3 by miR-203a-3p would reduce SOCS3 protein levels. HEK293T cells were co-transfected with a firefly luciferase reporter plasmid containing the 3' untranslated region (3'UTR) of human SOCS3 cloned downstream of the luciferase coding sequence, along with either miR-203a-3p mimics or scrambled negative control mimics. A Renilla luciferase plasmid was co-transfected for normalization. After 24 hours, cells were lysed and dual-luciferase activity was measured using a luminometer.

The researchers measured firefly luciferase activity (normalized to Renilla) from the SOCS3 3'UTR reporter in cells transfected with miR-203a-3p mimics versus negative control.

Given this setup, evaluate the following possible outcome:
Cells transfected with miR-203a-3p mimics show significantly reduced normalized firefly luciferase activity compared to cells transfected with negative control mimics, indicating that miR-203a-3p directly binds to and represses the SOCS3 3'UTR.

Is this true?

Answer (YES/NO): YES